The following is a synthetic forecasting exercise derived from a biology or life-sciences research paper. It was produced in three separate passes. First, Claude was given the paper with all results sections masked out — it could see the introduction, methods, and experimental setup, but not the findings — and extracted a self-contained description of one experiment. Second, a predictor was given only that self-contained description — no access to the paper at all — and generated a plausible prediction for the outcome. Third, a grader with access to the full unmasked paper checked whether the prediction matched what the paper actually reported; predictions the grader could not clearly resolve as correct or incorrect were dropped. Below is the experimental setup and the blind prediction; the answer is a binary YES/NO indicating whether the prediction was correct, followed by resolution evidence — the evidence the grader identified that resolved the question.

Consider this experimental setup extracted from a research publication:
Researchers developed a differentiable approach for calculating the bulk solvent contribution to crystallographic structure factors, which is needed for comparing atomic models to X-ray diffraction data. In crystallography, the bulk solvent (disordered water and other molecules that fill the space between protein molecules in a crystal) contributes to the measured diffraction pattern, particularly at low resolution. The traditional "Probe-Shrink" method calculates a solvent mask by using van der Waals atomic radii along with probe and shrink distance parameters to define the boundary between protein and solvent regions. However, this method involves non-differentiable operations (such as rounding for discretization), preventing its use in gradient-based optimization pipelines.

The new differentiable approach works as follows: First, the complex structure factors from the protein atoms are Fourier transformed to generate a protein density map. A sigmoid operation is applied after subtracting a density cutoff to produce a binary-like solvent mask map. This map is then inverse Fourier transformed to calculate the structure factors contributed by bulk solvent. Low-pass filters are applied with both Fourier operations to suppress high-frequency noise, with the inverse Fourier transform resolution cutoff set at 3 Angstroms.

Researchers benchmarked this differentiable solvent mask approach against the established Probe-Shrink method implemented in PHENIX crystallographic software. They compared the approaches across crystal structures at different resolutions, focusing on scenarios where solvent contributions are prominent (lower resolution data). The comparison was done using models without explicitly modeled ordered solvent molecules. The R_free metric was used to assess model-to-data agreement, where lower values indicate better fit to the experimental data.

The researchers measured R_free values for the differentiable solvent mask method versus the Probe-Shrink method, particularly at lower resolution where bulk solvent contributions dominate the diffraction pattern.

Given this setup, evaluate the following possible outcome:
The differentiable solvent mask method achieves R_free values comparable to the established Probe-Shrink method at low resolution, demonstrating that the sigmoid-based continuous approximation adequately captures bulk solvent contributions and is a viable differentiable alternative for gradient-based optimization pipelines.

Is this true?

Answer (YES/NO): NO